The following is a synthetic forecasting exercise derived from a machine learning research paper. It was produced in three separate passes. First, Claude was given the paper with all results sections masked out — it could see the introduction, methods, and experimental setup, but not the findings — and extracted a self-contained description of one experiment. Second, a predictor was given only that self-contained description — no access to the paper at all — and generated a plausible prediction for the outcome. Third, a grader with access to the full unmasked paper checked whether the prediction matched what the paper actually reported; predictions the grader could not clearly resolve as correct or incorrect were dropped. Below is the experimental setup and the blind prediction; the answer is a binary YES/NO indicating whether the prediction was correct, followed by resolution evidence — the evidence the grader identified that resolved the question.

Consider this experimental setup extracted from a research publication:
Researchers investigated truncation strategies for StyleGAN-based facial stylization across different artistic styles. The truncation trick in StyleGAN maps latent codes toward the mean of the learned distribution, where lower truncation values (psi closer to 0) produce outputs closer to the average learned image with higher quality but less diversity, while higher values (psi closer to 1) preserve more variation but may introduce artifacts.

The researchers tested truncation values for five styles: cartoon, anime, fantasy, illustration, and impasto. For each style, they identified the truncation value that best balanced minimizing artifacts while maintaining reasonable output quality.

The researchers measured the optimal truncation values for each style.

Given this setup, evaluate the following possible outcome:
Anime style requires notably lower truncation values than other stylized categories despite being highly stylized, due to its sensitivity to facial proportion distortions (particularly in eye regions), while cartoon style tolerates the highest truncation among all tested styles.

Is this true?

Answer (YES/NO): NO